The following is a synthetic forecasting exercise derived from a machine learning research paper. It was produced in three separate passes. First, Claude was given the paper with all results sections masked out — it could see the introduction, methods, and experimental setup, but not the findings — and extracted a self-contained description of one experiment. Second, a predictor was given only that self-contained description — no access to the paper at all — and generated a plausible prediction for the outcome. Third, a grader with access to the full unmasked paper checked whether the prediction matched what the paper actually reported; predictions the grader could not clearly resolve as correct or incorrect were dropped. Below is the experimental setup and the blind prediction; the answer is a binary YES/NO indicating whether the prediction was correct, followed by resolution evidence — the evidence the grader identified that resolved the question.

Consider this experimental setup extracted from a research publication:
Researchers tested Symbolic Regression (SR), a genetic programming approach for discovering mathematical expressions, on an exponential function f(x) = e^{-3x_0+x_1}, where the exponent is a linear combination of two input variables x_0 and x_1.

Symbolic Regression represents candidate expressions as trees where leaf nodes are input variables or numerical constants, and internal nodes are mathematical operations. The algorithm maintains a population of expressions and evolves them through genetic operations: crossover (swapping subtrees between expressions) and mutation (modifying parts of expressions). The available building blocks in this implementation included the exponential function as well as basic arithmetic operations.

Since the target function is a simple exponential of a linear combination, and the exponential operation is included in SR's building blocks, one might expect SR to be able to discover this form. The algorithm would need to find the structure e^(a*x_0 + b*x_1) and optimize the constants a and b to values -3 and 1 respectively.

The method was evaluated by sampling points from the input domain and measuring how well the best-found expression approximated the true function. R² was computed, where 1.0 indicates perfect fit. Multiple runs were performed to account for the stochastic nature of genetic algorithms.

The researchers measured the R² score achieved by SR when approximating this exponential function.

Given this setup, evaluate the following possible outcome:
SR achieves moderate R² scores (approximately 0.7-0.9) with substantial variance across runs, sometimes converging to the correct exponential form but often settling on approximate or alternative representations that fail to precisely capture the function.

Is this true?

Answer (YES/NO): NO